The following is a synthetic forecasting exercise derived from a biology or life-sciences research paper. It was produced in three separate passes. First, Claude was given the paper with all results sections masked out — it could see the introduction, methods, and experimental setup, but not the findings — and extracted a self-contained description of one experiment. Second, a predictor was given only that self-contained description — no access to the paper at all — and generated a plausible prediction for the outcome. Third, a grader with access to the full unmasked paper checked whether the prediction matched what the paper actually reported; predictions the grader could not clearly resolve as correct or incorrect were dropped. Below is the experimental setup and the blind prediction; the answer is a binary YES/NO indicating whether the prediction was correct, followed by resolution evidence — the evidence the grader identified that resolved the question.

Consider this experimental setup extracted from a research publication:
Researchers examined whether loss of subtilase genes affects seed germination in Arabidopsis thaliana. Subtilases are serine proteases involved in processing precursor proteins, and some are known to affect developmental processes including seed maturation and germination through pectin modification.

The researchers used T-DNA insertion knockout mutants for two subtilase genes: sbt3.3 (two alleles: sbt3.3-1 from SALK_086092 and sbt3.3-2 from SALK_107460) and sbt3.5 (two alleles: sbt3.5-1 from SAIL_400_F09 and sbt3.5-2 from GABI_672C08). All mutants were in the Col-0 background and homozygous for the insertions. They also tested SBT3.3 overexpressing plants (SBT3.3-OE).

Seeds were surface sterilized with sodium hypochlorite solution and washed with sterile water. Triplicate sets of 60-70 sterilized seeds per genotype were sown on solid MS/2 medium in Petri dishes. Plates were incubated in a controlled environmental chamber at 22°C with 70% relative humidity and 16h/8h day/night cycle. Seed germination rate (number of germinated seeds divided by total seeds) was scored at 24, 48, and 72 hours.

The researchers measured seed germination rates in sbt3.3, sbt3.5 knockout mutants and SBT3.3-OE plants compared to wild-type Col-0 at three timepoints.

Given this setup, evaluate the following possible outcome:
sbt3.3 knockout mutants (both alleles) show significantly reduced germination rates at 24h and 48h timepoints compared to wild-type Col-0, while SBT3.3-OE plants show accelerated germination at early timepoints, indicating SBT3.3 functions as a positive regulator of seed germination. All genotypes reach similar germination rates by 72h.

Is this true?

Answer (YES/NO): NO